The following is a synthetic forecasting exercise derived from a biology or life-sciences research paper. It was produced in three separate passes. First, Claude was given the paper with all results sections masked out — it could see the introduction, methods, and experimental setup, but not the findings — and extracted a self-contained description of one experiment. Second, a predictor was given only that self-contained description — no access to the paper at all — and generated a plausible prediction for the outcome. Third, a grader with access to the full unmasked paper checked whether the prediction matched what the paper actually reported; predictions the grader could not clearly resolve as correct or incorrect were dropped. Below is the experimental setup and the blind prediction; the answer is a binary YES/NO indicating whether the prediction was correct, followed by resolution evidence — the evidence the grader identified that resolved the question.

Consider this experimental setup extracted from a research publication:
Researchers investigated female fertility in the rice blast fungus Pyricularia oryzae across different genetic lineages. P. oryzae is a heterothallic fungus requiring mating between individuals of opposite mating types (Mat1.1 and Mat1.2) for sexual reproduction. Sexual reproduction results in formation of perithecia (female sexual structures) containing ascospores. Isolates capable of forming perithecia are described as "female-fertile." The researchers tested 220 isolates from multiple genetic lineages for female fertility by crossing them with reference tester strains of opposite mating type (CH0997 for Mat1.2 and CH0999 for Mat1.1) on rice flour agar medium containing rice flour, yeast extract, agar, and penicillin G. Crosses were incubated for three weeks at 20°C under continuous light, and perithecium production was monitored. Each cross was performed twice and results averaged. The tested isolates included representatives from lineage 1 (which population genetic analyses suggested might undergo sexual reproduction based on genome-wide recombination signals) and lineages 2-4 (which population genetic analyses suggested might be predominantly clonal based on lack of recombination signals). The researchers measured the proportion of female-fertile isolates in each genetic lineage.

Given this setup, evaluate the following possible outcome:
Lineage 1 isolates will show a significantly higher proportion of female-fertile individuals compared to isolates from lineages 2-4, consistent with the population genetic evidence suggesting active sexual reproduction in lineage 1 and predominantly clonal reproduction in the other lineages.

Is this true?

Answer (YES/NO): NO